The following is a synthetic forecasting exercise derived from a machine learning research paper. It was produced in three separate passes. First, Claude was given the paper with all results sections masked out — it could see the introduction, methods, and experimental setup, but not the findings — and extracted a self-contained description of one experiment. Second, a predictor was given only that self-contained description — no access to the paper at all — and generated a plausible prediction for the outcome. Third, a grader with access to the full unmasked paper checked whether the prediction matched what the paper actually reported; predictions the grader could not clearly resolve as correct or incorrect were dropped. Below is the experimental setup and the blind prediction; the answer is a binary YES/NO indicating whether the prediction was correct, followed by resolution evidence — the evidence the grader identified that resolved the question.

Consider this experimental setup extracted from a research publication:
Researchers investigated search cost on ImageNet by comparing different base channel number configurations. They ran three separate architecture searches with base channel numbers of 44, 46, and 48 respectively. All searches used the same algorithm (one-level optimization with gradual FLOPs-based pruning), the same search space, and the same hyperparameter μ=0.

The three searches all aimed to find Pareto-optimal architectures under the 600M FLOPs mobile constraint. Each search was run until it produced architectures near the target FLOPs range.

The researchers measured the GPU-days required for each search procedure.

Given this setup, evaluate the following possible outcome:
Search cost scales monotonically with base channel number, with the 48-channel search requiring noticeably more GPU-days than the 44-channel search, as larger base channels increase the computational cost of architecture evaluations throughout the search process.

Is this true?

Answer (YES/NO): NO